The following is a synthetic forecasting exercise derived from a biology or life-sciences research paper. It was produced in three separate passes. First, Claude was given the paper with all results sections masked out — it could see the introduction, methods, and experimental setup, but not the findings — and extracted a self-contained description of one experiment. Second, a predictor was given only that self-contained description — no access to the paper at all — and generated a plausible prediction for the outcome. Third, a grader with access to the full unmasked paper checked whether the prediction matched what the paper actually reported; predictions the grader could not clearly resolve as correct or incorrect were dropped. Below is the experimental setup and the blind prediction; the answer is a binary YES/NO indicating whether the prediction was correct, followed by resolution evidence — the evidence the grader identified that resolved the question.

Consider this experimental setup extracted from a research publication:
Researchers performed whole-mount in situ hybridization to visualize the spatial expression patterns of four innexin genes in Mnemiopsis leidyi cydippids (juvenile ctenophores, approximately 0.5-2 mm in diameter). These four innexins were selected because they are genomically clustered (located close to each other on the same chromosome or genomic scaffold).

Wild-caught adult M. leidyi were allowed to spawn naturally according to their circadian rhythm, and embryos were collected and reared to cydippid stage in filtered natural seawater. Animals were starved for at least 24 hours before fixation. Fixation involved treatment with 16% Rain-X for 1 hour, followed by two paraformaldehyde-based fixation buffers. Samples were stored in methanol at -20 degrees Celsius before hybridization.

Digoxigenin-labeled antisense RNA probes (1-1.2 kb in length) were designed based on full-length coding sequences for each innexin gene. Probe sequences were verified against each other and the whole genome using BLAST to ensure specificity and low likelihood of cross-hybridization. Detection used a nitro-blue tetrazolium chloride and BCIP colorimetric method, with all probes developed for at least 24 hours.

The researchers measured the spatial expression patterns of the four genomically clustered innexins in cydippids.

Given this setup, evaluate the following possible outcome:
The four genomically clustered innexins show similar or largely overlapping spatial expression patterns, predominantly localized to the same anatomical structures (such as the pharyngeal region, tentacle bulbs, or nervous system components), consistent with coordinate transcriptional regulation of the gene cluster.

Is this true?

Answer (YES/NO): NO